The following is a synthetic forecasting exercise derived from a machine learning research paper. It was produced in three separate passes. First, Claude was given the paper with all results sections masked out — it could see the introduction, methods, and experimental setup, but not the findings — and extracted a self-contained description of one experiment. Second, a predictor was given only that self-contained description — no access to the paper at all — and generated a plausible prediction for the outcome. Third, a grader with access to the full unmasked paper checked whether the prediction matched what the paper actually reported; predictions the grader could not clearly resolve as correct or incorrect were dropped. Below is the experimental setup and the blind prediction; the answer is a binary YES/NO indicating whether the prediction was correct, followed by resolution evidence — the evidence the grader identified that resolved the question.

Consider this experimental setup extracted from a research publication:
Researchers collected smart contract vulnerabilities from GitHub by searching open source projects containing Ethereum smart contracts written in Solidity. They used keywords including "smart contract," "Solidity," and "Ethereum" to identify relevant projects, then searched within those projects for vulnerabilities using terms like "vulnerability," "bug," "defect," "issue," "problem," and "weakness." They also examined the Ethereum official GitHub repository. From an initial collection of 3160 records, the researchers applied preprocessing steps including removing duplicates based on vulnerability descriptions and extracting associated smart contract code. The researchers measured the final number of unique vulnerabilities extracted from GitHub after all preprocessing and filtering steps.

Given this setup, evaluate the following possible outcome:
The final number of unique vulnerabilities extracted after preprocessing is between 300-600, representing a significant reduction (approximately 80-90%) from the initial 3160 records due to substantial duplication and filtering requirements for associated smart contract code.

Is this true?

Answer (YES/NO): NO